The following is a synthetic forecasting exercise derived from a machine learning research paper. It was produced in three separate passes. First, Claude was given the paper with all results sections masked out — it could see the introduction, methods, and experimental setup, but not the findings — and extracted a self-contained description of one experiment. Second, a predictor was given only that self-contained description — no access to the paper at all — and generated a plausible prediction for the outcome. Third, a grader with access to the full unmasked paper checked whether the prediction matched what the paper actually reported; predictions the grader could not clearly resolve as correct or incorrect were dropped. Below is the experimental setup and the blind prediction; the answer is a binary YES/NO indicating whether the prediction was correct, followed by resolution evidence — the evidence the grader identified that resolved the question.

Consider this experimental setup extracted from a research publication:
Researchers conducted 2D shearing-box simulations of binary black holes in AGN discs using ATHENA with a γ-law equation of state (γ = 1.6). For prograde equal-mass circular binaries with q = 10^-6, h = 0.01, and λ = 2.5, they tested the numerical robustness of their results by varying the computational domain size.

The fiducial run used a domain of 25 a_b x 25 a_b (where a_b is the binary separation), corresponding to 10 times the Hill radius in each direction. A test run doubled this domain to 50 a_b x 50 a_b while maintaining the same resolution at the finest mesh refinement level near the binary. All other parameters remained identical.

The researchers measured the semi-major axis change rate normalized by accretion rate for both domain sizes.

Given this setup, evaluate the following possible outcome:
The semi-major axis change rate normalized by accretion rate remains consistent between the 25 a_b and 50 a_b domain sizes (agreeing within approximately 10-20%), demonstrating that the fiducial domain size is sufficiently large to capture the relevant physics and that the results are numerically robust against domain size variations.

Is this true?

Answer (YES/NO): YES